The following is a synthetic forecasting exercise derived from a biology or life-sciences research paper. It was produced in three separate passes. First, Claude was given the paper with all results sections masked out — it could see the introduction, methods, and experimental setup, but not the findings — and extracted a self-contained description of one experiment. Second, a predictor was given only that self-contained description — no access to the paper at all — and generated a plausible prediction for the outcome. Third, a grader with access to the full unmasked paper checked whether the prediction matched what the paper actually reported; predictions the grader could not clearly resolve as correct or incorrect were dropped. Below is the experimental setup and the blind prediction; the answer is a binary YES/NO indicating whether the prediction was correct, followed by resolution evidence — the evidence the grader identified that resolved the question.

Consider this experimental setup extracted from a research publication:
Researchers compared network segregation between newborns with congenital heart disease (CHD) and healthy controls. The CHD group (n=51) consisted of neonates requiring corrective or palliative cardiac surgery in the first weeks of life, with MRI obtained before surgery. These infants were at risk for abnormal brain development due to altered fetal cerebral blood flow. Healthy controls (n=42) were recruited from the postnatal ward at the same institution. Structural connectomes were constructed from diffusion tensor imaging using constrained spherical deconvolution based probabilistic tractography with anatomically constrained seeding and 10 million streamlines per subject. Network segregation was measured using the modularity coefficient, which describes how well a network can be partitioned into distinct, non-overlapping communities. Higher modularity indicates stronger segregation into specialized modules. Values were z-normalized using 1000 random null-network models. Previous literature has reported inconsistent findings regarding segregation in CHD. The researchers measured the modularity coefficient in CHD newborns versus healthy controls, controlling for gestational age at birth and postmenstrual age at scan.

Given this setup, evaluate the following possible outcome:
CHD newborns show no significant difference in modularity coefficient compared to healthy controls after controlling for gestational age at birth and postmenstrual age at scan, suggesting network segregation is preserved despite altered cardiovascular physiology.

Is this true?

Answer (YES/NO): YES